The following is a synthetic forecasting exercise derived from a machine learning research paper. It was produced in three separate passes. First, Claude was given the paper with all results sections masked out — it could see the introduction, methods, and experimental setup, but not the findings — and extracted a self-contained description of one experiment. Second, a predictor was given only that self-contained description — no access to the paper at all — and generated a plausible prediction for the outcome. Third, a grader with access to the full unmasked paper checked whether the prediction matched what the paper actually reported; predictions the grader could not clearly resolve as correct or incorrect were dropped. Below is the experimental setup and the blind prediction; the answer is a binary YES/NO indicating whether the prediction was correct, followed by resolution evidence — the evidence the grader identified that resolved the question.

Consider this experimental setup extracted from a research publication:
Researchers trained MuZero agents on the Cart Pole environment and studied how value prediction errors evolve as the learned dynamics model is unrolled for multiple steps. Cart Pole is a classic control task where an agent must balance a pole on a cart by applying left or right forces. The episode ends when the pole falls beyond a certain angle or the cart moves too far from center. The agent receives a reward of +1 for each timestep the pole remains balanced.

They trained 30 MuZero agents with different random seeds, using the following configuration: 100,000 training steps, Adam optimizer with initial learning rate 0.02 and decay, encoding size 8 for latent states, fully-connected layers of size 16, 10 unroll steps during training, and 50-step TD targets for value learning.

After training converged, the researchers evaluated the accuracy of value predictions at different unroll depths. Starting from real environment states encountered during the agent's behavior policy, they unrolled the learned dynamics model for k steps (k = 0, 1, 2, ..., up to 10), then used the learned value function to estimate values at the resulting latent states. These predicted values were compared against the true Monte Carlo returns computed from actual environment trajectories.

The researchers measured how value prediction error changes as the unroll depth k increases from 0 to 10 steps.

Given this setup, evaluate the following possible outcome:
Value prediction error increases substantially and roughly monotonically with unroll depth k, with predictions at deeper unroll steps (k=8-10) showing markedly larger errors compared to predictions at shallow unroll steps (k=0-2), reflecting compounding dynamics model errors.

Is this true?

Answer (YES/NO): YES